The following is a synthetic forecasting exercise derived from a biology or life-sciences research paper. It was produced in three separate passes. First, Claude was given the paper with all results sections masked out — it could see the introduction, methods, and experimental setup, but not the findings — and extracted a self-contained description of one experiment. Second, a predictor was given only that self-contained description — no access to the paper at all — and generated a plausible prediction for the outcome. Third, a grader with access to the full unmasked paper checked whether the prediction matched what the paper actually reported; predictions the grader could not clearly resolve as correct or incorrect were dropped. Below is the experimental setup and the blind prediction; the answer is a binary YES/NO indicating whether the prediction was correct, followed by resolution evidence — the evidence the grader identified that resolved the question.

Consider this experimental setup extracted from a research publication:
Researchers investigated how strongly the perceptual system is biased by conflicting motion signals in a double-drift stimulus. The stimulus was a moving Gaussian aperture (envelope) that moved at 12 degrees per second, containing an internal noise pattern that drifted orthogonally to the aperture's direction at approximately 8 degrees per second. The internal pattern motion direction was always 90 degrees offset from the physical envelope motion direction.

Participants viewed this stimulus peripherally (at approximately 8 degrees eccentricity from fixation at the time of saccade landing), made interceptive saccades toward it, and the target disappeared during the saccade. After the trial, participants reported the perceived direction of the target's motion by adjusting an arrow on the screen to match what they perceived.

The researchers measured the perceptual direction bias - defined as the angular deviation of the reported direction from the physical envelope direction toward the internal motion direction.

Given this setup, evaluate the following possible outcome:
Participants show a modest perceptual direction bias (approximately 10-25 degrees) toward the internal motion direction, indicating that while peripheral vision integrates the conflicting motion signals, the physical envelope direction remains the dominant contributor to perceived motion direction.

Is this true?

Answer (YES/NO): YES